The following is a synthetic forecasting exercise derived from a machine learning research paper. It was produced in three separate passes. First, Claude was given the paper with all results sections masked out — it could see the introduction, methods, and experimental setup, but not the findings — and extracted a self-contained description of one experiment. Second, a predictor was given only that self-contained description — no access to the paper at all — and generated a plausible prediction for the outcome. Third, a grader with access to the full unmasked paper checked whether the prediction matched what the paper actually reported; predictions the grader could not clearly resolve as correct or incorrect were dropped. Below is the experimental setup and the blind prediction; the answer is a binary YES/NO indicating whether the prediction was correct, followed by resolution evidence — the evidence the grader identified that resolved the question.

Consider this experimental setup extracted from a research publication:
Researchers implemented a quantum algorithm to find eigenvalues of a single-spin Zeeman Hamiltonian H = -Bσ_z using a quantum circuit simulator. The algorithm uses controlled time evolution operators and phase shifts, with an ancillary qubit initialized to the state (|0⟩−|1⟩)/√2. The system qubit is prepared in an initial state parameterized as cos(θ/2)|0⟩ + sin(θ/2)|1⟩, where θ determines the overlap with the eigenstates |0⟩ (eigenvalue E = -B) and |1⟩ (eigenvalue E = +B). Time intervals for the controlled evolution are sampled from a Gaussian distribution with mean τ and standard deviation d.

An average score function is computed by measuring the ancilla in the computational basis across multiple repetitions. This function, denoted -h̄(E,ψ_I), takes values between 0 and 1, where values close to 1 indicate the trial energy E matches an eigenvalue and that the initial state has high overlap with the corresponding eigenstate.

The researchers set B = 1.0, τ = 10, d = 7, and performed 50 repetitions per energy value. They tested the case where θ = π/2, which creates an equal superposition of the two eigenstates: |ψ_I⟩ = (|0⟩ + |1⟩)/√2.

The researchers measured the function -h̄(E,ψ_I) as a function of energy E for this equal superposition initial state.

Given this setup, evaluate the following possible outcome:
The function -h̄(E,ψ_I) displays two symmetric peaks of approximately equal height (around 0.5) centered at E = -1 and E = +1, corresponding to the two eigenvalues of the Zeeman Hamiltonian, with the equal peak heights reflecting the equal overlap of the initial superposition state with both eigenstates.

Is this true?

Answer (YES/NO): YES